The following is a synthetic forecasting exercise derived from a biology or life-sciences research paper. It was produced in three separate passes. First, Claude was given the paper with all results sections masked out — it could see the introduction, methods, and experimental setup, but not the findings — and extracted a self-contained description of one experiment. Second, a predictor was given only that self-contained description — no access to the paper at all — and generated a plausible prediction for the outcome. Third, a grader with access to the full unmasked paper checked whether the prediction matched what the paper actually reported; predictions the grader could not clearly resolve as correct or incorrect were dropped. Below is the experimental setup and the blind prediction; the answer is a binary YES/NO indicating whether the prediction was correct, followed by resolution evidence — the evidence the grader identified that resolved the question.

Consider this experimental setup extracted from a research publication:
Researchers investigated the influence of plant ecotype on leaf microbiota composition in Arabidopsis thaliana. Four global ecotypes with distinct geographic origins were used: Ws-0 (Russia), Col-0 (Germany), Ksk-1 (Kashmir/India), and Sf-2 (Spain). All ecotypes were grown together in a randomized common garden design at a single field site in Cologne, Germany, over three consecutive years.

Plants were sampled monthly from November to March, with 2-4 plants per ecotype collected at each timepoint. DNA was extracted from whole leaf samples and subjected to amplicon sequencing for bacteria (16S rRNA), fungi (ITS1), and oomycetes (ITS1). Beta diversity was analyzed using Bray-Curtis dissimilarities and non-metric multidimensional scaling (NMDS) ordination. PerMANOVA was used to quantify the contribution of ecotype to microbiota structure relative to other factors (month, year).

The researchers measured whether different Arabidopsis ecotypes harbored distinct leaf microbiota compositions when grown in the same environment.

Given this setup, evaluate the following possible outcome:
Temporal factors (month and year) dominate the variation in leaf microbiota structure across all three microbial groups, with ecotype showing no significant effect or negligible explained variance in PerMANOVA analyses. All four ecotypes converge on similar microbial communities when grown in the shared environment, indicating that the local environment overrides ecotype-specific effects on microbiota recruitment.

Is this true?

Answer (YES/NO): YES